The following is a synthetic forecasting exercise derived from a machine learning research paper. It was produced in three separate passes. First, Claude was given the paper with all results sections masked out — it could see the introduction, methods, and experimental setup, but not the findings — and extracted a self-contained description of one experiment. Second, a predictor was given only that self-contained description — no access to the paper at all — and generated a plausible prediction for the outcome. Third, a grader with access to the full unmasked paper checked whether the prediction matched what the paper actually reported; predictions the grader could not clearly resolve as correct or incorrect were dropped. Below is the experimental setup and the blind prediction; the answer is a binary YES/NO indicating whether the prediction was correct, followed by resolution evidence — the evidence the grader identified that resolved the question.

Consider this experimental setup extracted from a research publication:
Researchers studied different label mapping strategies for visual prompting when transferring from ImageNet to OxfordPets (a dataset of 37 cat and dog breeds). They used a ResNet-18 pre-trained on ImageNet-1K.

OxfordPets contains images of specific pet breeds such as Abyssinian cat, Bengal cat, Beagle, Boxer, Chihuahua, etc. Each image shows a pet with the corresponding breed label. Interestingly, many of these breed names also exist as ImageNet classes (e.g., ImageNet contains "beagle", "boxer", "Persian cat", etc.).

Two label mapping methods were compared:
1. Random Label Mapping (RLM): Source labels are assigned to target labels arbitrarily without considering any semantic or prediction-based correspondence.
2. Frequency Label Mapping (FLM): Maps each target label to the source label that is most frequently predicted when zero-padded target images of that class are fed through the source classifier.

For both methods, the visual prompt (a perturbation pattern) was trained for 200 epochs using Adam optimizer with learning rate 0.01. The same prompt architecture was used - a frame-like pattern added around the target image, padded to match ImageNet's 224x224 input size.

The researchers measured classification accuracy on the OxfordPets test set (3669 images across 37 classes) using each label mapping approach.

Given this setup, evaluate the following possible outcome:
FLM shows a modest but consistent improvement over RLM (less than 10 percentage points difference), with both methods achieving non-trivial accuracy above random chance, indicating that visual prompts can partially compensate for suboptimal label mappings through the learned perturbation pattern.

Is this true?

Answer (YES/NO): NO